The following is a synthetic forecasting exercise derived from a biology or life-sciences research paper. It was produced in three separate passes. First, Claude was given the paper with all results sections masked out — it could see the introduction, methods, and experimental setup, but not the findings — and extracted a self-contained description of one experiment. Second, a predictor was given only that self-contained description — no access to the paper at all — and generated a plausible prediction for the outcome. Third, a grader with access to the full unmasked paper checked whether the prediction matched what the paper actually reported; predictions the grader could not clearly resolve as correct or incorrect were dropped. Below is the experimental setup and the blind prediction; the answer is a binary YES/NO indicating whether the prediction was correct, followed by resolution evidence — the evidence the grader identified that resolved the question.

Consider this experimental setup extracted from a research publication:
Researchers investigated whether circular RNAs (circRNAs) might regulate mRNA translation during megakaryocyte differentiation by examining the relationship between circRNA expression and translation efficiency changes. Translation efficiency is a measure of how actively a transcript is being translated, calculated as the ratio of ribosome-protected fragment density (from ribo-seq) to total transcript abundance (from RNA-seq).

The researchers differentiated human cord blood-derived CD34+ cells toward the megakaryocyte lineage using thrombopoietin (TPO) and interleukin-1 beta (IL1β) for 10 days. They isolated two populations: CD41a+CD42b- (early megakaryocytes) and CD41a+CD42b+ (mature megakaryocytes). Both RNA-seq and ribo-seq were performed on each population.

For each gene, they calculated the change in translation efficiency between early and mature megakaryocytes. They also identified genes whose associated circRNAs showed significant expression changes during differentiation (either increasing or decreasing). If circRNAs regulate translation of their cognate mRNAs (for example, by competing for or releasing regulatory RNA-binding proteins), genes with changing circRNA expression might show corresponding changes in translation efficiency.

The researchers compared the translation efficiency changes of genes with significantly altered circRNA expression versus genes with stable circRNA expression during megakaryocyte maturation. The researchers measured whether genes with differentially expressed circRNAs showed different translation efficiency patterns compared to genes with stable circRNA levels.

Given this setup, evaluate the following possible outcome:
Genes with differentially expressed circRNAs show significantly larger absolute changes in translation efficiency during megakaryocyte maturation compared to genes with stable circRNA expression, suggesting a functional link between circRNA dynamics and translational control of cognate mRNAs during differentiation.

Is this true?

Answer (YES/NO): NO